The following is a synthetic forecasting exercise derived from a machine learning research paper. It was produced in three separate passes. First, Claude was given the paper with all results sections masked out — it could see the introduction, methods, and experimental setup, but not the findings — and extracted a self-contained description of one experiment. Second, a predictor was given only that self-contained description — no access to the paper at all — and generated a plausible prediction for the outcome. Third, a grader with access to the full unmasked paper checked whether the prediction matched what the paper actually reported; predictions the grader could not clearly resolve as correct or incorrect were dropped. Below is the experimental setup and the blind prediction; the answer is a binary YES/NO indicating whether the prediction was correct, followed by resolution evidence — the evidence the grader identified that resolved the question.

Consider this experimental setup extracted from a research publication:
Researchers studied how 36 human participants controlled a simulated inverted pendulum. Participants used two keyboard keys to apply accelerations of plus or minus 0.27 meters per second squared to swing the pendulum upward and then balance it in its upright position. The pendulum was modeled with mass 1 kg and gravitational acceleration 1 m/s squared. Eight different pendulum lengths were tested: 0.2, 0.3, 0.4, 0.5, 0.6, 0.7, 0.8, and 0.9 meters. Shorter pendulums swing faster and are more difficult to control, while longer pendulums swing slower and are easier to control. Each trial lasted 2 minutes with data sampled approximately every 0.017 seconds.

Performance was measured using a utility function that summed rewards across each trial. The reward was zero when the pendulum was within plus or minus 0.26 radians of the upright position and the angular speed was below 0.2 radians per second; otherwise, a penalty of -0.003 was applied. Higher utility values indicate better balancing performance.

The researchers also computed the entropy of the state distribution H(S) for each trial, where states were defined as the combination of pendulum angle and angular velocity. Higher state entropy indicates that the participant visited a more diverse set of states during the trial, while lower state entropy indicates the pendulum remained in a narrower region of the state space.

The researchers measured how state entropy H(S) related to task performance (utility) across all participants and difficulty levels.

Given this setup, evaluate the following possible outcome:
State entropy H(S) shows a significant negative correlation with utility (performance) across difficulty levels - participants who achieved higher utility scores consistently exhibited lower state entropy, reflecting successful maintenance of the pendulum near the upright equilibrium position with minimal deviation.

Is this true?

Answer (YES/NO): YES